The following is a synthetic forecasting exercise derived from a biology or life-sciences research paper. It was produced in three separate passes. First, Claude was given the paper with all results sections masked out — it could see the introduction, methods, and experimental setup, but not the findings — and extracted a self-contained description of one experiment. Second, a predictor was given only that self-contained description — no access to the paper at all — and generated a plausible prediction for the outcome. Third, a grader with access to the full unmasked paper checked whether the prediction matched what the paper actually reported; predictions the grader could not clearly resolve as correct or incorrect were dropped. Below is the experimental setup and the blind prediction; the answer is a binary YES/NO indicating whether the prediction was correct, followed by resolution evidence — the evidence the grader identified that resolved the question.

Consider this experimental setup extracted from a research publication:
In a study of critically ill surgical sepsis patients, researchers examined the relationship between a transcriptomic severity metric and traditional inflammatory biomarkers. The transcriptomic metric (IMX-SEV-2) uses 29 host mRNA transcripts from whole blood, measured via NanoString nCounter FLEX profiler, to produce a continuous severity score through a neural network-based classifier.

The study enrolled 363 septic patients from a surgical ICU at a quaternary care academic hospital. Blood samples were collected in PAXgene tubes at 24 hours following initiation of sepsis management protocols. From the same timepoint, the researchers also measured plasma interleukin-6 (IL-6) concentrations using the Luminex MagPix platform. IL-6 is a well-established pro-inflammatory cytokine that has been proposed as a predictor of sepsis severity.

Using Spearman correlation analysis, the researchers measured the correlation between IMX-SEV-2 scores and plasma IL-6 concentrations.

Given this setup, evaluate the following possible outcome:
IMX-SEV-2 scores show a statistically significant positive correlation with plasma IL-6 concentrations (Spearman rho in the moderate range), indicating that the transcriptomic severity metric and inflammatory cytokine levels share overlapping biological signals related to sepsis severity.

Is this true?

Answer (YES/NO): YES